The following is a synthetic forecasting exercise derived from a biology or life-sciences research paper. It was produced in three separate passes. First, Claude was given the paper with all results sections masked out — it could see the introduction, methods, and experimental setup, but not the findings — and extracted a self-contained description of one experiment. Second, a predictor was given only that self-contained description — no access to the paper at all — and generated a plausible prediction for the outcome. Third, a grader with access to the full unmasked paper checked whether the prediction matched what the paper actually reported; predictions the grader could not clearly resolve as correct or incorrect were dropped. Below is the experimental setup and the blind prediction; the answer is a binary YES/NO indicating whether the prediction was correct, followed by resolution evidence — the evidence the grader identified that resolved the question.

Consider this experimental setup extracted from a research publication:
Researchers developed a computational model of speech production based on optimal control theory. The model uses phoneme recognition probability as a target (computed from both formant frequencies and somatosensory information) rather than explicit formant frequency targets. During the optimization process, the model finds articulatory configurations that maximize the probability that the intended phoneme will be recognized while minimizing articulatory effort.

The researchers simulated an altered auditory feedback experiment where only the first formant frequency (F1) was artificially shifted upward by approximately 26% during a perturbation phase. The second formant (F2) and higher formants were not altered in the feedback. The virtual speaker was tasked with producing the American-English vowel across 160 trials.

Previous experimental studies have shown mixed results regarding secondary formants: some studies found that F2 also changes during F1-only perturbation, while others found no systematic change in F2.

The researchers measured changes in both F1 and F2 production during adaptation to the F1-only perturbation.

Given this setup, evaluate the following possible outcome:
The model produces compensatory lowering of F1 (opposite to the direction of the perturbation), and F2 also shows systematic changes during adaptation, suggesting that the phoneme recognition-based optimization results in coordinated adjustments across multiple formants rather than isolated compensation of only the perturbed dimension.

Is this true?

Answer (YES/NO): YES